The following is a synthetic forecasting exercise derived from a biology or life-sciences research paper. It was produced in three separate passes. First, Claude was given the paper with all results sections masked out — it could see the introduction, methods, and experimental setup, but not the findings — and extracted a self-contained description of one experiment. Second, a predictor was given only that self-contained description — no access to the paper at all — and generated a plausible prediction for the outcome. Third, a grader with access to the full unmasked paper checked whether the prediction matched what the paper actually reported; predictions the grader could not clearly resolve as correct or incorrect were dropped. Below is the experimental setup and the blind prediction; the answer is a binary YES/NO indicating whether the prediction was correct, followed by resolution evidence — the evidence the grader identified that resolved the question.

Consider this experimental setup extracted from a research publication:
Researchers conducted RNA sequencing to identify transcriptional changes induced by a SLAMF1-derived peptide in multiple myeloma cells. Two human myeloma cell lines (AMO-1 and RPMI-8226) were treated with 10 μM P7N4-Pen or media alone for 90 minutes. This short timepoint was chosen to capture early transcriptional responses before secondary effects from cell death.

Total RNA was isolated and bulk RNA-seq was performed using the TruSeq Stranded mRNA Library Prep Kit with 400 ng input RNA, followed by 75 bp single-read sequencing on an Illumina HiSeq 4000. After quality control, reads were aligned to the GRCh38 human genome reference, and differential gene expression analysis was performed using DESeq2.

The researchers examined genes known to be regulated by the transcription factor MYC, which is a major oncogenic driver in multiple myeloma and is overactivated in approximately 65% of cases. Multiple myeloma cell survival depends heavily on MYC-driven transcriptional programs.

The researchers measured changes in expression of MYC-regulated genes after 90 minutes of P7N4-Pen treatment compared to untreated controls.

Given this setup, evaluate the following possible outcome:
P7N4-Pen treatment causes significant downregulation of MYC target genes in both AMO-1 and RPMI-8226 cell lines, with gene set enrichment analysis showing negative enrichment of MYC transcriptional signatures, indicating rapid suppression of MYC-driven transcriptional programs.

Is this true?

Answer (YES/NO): NO